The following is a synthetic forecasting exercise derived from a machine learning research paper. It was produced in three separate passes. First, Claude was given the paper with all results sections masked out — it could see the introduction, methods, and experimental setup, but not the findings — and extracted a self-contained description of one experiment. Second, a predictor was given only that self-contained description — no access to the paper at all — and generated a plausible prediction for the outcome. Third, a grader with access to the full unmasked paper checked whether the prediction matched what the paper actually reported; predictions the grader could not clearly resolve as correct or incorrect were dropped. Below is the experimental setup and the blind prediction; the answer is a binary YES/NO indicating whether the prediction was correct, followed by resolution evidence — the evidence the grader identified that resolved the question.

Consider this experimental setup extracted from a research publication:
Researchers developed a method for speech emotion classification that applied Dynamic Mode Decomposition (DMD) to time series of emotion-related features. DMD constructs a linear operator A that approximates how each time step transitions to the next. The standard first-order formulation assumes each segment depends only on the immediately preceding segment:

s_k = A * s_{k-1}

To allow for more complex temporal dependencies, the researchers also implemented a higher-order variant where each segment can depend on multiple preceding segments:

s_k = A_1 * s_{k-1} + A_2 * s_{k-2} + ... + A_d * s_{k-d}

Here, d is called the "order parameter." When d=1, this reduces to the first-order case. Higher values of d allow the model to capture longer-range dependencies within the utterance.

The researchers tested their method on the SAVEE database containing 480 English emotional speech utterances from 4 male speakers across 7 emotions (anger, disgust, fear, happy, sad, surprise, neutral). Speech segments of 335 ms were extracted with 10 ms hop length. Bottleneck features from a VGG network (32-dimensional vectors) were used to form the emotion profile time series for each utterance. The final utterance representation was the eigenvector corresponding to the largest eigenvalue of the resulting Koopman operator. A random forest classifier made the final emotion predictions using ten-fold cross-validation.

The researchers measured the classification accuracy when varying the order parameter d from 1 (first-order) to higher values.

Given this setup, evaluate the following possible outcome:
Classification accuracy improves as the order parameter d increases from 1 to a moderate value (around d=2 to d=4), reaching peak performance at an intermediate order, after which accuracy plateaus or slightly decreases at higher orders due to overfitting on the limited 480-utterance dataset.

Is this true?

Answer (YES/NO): NO